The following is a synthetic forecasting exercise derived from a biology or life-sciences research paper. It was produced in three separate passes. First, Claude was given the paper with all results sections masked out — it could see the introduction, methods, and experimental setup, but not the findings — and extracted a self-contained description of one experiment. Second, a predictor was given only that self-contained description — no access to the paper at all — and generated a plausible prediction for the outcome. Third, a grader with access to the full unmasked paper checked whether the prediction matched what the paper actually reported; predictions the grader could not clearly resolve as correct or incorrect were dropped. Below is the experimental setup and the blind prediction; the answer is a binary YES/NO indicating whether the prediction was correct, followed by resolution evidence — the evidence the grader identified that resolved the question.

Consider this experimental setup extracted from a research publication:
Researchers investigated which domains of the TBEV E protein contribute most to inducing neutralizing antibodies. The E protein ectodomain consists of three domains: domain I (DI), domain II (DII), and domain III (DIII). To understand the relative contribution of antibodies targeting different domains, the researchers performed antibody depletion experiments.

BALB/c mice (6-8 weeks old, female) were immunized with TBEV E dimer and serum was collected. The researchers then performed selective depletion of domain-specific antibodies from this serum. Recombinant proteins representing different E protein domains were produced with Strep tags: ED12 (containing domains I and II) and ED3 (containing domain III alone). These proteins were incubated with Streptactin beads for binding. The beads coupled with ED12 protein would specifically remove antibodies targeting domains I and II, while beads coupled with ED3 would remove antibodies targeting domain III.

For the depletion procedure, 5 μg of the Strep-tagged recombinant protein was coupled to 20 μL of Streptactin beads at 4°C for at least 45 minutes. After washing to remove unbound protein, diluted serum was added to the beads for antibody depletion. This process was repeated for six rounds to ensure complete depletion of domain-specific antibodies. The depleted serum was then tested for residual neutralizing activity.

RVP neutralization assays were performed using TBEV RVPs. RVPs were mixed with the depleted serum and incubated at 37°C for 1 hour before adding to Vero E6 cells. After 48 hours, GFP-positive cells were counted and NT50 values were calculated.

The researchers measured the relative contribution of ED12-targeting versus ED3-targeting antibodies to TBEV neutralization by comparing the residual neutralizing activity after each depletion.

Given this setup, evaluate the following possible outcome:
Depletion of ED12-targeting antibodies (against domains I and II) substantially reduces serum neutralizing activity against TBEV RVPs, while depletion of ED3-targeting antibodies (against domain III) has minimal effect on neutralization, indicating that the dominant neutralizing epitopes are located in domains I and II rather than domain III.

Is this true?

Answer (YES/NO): YES